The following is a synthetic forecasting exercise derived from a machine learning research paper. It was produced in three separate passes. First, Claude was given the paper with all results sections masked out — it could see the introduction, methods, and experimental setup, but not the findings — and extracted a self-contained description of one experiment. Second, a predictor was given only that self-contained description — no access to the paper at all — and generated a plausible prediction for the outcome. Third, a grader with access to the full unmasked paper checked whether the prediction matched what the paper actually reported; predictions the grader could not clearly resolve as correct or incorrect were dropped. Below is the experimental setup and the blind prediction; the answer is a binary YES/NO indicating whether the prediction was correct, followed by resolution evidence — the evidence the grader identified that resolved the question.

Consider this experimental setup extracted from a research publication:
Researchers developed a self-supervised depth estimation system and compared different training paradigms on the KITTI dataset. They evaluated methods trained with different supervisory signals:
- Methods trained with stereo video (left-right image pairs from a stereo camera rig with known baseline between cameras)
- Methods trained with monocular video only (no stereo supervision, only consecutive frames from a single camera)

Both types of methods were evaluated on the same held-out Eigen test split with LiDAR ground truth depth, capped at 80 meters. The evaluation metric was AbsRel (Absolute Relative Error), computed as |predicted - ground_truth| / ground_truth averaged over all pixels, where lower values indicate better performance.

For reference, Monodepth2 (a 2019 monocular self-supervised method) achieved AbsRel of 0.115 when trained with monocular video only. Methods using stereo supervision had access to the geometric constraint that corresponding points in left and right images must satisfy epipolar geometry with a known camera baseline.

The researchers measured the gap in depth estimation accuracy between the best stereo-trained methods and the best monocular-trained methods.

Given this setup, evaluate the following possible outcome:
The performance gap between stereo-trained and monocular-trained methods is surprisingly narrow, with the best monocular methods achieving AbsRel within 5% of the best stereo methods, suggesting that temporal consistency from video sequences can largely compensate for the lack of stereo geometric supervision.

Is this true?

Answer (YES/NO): NO